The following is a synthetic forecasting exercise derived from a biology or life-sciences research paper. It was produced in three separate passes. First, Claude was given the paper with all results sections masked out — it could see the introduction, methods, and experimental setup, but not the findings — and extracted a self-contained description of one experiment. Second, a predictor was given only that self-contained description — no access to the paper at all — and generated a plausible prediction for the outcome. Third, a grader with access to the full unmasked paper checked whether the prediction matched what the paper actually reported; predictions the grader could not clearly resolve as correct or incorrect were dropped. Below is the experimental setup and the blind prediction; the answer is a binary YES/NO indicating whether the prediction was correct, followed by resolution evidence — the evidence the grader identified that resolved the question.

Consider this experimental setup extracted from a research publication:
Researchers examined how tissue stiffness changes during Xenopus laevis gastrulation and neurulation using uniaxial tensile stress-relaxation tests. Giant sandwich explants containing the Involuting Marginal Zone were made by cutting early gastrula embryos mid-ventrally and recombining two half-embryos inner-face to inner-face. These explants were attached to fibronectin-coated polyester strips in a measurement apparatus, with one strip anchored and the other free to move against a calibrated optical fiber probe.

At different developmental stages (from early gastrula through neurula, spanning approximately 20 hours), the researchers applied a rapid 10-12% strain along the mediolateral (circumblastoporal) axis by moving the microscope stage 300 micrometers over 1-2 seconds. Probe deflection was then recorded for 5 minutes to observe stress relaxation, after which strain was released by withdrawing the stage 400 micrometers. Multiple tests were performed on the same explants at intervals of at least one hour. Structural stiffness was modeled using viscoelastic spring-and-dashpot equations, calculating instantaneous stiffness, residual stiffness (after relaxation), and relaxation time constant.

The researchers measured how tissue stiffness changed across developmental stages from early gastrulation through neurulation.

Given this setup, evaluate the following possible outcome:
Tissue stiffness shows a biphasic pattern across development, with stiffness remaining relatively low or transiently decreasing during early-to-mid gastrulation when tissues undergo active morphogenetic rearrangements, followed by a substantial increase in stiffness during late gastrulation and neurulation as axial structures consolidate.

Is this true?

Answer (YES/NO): YES